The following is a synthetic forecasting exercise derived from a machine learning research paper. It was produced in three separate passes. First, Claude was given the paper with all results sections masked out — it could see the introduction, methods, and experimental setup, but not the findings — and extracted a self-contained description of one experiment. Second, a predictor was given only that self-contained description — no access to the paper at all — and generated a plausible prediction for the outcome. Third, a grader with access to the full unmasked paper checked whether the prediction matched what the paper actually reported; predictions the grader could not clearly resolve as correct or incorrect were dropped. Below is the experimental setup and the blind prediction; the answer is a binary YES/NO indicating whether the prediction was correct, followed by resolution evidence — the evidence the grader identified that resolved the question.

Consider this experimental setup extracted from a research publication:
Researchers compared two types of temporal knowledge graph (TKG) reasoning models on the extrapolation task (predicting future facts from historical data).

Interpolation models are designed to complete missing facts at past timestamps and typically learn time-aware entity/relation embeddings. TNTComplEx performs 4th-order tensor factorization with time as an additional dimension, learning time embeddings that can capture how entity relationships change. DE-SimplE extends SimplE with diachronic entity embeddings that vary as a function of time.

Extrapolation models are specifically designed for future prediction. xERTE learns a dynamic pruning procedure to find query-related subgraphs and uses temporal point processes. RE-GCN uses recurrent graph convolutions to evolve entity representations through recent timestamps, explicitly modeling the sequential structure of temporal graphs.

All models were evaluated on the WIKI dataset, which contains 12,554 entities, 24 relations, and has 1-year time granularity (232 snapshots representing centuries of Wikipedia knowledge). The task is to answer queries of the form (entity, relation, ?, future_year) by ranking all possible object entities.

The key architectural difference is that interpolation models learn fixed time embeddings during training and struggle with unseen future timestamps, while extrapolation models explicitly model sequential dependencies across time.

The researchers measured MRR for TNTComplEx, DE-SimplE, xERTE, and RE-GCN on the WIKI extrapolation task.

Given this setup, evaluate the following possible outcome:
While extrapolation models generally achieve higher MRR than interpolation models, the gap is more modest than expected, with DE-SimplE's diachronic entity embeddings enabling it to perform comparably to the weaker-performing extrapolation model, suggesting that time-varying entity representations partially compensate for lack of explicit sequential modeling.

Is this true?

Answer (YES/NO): NO